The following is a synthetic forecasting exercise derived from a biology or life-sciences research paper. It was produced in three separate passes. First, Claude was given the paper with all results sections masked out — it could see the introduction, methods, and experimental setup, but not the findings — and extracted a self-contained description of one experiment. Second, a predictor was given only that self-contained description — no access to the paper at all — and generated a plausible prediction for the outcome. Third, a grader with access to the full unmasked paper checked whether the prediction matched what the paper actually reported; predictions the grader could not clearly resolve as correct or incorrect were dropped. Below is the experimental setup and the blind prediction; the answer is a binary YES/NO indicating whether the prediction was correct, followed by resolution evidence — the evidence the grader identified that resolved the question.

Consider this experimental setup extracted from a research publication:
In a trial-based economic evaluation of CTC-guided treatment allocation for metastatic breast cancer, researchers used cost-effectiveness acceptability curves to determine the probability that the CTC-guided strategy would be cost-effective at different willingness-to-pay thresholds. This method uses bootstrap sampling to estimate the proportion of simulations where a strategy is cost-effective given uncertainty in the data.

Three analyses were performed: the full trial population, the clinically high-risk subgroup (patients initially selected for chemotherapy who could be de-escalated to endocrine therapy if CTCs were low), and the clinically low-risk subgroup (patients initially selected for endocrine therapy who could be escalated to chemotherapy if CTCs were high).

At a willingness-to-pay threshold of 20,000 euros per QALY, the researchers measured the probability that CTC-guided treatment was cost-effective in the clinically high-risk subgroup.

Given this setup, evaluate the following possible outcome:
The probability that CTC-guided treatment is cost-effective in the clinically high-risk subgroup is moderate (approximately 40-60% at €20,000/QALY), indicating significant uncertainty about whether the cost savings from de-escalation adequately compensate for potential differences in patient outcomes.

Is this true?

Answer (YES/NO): NO